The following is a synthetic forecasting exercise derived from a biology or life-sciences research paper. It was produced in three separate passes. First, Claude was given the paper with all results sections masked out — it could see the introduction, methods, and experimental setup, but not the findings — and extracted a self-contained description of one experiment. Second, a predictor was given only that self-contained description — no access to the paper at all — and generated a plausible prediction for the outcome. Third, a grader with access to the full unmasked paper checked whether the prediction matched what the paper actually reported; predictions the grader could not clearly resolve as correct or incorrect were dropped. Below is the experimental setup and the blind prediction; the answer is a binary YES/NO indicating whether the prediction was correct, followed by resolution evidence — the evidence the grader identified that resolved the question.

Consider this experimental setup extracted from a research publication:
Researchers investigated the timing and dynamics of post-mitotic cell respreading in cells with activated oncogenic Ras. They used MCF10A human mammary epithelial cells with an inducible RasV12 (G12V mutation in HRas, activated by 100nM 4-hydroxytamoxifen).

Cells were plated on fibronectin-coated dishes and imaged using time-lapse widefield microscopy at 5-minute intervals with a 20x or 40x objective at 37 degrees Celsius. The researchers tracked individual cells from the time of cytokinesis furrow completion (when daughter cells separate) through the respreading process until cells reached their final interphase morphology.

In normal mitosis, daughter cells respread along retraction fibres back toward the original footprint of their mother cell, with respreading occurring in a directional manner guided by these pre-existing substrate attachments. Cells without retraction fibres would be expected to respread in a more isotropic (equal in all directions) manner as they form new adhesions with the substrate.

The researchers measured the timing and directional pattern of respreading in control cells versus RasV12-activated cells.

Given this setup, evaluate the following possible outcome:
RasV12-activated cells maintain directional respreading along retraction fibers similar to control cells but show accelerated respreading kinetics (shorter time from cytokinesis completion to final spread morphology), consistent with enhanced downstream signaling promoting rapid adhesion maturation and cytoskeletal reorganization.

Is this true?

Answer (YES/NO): NO